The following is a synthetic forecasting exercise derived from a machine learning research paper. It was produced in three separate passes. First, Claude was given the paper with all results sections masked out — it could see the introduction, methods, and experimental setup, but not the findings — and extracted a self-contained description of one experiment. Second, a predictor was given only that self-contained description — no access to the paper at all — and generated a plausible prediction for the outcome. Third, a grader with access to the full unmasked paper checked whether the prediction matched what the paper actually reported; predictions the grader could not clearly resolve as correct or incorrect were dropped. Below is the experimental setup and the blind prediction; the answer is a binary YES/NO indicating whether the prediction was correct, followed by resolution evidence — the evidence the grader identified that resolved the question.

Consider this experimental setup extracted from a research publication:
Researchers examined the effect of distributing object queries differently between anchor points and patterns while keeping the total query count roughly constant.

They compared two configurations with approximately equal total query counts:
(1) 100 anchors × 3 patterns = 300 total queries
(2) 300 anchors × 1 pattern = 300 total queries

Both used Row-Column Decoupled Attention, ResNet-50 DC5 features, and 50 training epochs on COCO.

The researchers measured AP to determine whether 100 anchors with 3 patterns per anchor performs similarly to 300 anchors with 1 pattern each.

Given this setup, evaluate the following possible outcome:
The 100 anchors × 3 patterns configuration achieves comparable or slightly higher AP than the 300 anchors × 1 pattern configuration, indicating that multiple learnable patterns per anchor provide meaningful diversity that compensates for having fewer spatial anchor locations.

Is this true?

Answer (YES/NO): YES